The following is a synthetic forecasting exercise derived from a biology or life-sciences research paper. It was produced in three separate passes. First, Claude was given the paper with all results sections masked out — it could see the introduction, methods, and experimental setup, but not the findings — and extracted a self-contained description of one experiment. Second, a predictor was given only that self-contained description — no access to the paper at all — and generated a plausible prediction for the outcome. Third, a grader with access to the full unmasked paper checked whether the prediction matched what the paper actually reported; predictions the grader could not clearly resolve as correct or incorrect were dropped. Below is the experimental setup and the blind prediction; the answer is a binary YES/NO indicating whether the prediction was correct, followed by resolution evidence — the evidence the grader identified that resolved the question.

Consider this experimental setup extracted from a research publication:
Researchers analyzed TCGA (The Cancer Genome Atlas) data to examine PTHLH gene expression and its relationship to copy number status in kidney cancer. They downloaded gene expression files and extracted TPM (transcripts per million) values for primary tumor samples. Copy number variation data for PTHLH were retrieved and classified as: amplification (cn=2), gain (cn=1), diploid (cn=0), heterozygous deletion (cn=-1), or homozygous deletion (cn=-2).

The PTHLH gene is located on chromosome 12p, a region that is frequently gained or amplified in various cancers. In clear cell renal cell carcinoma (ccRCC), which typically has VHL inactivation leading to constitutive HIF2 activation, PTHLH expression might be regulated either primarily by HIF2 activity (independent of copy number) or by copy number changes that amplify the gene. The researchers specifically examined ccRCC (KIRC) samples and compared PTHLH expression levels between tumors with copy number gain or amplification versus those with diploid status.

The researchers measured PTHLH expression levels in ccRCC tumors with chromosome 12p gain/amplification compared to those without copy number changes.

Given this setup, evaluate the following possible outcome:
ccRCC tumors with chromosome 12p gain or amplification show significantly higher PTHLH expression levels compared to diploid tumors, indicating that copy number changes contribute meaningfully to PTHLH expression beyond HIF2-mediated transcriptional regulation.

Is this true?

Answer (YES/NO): YES